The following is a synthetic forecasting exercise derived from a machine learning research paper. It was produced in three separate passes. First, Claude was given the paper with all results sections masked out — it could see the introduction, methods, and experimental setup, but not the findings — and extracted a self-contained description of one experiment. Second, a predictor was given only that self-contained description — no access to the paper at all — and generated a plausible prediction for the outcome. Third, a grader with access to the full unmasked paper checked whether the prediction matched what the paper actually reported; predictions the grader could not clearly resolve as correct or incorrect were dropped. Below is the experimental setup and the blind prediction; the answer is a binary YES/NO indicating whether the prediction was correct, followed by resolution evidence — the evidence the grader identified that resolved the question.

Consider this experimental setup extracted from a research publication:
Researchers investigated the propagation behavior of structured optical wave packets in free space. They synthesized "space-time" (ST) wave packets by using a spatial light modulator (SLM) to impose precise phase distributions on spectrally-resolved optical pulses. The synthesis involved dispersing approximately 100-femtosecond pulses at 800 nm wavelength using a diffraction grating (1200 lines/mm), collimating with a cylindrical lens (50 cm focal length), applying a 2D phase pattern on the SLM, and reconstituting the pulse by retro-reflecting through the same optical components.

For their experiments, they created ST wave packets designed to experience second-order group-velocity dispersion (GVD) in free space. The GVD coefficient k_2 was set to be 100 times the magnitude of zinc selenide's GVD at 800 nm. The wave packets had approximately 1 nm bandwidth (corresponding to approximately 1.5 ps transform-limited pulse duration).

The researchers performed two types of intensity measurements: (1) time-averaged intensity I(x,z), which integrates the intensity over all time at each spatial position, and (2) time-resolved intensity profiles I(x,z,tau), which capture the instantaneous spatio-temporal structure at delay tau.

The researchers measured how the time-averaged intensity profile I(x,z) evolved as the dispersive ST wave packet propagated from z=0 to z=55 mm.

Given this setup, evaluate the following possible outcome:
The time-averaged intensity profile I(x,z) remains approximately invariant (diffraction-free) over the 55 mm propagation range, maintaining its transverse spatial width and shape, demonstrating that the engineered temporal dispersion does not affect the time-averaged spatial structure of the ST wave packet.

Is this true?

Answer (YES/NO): YES